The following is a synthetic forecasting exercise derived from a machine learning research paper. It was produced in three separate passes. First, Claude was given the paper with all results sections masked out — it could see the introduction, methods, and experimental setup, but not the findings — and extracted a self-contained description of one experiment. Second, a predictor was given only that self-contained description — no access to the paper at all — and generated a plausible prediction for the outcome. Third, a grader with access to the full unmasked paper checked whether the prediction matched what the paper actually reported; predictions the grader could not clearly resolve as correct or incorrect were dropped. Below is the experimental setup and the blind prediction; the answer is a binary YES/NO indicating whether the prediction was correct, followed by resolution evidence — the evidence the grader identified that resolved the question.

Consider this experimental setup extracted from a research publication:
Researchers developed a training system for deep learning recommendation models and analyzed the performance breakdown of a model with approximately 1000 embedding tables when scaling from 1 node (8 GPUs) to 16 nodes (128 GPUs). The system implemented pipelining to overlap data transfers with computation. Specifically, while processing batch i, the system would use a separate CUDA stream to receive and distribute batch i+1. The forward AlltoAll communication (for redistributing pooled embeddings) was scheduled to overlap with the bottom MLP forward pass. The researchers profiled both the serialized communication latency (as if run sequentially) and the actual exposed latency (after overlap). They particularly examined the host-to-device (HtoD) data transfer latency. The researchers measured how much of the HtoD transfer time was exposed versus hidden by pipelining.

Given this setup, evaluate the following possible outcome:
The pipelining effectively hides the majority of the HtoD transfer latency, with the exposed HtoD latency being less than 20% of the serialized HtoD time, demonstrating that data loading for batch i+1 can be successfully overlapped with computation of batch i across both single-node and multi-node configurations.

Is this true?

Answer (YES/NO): YES